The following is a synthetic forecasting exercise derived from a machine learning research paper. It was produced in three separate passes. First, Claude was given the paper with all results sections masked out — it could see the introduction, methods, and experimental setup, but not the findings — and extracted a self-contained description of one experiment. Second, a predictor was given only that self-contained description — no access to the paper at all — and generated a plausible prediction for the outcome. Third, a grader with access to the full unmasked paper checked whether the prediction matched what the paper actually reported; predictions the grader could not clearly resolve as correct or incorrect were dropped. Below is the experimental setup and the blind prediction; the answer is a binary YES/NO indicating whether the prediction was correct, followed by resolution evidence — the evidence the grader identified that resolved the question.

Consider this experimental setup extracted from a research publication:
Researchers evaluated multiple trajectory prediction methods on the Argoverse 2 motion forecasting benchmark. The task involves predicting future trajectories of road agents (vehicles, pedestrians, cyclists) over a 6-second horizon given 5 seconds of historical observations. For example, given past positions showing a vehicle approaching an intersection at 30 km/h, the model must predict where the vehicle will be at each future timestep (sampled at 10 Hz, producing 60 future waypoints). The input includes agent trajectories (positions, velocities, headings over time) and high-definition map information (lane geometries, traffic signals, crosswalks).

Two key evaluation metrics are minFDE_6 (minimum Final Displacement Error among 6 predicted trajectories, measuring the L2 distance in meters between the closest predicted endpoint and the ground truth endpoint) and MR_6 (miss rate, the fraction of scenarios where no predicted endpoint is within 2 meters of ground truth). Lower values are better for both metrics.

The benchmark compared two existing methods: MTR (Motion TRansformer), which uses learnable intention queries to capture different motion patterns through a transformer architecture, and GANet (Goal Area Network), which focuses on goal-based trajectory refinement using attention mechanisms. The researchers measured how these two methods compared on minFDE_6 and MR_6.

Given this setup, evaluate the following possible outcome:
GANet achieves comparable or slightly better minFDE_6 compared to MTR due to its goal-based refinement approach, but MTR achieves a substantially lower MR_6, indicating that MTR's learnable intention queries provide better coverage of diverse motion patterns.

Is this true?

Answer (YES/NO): NO